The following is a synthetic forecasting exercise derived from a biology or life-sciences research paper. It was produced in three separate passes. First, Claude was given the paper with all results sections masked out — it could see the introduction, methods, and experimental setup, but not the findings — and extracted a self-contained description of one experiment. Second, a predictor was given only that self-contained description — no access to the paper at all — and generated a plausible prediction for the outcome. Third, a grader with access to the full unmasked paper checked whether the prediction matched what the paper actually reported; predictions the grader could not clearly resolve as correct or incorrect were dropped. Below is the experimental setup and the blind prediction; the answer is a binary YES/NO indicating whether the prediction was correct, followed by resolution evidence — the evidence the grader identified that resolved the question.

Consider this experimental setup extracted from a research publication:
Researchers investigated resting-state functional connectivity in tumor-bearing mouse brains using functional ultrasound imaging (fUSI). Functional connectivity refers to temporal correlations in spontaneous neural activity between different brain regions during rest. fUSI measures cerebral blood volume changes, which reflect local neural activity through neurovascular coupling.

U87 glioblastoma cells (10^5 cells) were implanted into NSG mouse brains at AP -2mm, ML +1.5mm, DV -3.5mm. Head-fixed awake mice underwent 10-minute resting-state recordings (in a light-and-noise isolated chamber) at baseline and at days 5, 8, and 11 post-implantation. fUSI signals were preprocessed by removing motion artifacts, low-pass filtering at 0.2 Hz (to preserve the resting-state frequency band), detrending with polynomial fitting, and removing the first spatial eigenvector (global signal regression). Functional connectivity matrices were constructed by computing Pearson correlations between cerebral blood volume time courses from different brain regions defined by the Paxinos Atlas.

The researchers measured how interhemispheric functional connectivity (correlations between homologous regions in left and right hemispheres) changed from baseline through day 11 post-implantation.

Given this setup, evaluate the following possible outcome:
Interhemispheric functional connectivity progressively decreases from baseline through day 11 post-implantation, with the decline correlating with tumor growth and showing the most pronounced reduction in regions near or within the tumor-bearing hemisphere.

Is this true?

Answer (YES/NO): NO